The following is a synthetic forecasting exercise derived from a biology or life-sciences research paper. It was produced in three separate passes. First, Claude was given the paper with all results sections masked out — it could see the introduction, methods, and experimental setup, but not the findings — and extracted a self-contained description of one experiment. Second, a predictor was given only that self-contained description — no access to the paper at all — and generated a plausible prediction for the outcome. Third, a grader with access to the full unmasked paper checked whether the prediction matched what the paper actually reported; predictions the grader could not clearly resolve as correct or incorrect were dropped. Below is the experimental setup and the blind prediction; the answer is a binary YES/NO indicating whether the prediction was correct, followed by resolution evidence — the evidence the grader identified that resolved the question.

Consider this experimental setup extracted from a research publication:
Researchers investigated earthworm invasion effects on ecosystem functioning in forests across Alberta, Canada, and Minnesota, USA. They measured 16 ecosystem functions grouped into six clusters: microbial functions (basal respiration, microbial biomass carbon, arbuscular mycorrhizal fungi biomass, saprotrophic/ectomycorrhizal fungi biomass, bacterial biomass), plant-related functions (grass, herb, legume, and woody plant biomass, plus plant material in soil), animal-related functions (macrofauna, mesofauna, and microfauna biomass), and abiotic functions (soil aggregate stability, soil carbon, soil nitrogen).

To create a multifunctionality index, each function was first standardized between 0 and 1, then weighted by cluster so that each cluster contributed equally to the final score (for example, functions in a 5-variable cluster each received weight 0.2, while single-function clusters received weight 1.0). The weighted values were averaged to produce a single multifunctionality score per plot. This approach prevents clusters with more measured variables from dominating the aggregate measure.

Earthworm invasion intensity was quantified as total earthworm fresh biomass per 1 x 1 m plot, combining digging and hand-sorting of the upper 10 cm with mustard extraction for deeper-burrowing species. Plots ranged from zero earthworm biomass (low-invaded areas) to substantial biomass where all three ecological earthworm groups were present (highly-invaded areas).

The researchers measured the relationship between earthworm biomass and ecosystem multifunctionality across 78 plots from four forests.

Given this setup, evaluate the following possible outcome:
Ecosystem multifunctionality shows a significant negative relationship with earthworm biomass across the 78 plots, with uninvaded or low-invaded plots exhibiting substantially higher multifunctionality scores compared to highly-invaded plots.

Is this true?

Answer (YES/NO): YES